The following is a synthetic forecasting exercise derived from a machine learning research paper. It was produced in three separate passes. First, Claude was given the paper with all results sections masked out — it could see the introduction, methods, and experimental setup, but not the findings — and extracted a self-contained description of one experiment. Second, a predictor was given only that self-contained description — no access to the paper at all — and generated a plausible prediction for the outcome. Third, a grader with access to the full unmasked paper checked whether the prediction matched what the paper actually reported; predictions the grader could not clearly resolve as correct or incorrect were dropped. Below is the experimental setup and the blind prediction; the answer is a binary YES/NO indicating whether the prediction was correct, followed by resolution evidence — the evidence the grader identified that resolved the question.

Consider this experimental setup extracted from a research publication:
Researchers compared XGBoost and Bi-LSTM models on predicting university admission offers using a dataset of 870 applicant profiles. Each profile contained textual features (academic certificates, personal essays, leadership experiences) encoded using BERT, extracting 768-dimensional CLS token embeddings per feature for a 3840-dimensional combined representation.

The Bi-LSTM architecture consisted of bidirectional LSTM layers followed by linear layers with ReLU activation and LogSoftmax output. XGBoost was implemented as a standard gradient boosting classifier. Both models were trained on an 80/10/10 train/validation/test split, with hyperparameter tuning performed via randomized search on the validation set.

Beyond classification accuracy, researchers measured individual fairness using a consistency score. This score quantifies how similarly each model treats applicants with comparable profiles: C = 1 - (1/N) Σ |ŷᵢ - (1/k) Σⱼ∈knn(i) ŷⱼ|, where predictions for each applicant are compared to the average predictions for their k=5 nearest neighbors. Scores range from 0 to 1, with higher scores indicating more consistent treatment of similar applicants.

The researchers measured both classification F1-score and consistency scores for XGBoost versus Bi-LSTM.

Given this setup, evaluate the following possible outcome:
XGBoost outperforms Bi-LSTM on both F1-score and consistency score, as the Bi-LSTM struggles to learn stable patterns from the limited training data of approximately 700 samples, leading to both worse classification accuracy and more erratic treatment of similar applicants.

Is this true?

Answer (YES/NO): NO